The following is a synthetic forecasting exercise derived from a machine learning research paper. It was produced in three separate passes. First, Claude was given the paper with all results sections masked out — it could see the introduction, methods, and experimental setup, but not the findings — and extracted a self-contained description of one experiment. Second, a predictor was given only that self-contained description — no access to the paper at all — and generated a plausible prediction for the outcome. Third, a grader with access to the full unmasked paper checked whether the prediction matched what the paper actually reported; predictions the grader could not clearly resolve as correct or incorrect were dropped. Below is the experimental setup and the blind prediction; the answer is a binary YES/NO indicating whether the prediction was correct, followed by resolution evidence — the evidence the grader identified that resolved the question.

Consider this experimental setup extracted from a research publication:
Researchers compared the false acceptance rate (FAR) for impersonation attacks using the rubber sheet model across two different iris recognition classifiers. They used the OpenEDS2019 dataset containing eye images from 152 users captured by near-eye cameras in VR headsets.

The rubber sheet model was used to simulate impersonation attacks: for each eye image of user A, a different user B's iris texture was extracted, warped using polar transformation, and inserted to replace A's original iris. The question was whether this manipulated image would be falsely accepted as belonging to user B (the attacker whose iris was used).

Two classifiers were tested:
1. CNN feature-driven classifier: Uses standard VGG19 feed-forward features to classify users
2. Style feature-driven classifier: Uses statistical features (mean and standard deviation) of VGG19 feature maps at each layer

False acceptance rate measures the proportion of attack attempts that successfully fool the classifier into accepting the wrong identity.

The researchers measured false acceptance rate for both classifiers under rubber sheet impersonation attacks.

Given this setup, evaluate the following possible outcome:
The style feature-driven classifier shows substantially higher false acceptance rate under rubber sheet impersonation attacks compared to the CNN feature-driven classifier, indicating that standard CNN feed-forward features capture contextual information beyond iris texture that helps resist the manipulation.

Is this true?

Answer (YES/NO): YES